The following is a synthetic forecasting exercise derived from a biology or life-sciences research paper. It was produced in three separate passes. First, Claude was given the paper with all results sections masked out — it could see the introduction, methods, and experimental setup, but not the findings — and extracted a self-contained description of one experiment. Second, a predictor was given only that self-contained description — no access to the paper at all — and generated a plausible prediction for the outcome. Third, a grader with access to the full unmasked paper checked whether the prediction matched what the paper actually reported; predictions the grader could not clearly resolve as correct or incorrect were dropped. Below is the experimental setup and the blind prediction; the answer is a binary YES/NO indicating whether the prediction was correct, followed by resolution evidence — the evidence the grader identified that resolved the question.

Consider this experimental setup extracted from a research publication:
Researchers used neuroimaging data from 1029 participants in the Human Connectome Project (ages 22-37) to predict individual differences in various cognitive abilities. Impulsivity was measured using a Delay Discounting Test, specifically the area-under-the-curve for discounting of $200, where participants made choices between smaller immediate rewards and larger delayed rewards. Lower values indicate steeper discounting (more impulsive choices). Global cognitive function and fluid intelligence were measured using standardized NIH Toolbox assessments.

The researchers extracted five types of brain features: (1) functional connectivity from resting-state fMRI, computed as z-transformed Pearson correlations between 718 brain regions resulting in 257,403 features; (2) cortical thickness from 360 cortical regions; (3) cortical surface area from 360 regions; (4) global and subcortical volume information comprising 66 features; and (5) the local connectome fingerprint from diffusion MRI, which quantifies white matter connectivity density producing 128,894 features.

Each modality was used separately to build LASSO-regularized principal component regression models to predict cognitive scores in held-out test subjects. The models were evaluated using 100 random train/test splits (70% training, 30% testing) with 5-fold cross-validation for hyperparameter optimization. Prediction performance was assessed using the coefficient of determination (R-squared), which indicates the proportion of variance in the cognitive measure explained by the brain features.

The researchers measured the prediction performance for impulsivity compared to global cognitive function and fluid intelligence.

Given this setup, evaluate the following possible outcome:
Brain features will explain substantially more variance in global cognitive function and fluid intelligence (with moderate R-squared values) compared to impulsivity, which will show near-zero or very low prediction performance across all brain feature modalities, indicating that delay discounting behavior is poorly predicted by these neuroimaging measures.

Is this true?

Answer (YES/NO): YES